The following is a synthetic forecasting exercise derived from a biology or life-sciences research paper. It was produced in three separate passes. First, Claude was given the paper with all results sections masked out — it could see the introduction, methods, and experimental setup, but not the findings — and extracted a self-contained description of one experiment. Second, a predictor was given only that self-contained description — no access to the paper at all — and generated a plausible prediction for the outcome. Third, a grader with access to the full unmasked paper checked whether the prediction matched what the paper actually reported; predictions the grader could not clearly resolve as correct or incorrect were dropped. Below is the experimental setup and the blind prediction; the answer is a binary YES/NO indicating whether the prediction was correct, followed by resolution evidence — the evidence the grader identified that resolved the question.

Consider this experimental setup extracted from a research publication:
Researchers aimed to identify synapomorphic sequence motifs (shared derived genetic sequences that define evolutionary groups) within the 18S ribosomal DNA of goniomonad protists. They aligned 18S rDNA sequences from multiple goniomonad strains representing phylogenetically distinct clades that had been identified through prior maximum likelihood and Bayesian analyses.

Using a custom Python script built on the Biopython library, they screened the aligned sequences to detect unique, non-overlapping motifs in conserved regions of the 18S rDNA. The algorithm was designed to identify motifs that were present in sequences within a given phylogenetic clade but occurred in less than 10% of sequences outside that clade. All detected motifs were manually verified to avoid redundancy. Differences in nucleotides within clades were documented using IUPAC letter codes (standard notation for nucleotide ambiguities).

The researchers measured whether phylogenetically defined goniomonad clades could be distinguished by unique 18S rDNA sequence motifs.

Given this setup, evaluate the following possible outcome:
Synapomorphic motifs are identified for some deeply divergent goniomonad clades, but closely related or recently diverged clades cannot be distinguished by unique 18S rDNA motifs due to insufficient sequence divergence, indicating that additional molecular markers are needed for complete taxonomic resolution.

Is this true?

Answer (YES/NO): NO